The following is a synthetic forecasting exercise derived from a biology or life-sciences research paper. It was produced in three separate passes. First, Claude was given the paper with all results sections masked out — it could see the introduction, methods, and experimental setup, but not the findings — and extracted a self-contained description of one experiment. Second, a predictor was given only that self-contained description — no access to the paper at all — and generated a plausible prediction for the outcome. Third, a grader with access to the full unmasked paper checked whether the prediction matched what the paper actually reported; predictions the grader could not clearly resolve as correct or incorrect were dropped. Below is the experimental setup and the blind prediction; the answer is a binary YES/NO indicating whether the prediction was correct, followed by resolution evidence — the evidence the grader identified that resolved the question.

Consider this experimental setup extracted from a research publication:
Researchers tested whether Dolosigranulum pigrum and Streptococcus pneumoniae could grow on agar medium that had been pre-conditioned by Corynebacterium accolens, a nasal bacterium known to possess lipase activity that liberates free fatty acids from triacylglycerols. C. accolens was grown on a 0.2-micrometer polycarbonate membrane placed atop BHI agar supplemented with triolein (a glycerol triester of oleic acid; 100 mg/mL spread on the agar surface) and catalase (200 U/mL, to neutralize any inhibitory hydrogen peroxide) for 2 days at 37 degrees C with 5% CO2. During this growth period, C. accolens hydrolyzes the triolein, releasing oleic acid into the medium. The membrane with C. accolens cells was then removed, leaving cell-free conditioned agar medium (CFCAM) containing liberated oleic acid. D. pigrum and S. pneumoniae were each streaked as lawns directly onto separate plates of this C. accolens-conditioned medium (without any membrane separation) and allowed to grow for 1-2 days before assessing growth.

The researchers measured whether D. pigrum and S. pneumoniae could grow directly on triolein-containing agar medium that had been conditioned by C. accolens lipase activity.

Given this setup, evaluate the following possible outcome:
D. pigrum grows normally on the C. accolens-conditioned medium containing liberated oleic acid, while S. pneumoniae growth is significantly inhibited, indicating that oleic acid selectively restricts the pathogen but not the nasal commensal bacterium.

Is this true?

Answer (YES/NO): NO